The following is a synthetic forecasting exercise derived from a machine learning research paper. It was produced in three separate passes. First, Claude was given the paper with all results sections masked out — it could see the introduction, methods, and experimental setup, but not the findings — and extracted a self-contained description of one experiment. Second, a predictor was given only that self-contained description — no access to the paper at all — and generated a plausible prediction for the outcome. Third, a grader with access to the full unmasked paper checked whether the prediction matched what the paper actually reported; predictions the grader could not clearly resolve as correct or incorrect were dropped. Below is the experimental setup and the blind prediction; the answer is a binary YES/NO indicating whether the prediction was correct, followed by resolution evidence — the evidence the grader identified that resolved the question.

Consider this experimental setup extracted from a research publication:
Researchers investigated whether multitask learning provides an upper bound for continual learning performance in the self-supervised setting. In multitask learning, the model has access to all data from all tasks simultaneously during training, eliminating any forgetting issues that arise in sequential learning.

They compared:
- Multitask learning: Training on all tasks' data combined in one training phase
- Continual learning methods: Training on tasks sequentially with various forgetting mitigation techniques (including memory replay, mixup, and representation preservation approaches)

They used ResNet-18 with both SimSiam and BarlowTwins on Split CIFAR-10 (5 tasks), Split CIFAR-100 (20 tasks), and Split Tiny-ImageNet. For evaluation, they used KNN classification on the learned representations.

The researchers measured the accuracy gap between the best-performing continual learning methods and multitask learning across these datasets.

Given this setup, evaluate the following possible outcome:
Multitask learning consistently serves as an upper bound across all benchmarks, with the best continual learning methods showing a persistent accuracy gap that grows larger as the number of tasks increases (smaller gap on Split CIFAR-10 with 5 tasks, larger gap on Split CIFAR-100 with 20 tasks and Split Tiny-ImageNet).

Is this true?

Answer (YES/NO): NO